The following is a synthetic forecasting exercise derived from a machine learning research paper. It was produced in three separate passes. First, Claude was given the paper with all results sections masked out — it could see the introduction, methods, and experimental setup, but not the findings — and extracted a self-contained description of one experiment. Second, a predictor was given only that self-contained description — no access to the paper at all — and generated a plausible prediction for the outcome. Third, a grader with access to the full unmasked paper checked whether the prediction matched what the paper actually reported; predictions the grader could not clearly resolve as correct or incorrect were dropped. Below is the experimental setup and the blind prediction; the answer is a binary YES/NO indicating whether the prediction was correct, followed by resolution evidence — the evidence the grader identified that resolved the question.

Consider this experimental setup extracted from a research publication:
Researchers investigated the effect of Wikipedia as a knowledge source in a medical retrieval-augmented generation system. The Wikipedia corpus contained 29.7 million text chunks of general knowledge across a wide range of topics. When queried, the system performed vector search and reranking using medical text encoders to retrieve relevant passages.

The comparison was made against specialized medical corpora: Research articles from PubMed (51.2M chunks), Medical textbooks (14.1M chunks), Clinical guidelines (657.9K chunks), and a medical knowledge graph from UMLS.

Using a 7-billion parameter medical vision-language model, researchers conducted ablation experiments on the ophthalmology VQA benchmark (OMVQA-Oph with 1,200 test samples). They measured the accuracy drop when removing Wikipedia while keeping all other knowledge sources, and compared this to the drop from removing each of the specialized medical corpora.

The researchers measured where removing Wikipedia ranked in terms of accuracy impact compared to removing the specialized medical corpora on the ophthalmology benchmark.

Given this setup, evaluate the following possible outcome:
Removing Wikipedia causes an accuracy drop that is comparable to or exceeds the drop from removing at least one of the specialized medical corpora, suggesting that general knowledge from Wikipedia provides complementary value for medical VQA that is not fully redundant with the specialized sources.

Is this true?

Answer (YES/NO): YES